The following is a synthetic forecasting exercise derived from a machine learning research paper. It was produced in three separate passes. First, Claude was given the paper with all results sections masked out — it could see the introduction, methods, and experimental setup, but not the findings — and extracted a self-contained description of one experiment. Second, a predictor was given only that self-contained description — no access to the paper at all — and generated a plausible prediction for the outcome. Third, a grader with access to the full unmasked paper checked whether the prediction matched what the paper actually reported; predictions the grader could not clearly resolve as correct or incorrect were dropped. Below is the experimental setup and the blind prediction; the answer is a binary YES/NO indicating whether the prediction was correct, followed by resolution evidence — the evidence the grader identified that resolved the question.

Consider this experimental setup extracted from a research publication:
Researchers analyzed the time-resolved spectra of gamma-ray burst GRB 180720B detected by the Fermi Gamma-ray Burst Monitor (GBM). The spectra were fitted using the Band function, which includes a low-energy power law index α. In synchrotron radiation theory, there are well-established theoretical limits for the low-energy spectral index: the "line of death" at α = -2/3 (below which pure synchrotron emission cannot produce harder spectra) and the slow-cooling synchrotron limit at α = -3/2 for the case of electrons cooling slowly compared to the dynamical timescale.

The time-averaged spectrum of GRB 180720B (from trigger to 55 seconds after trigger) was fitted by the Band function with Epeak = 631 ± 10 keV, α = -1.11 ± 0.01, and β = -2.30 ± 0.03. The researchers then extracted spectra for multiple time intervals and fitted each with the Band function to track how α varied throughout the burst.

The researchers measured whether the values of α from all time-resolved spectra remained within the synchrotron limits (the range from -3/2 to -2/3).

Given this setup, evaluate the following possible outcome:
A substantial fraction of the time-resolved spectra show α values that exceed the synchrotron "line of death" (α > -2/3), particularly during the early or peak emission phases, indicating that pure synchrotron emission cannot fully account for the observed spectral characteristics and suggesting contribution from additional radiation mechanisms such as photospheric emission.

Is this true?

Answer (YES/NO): NO